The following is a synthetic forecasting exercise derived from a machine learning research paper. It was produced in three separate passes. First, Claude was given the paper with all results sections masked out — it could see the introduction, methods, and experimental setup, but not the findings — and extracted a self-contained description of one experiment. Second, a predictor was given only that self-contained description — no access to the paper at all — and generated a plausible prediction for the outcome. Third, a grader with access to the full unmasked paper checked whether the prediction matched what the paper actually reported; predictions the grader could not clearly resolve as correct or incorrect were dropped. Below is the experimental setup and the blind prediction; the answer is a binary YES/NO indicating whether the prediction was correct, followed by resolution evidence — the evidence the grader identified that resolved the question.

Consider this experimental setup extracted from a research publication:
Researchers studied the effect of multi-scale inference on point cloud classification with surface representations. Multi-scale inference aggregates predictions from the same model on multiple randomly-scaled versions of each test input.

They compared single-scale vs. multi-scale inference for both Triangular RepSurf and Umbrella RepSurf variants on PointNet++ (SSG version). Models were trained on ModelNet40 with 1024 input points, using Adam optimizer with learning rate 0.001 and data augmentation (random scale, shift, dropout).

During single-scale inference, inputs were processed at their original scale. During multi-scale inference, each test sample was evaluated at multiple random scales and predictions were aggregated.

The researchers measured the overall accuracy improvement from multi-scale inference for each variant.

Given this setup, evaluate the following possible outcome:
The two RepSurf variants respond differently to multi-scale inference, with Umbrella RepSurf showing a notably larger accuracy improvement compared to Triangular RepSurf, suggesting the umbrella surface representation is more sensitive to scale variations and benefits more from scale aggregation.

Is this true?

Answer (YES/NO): NO